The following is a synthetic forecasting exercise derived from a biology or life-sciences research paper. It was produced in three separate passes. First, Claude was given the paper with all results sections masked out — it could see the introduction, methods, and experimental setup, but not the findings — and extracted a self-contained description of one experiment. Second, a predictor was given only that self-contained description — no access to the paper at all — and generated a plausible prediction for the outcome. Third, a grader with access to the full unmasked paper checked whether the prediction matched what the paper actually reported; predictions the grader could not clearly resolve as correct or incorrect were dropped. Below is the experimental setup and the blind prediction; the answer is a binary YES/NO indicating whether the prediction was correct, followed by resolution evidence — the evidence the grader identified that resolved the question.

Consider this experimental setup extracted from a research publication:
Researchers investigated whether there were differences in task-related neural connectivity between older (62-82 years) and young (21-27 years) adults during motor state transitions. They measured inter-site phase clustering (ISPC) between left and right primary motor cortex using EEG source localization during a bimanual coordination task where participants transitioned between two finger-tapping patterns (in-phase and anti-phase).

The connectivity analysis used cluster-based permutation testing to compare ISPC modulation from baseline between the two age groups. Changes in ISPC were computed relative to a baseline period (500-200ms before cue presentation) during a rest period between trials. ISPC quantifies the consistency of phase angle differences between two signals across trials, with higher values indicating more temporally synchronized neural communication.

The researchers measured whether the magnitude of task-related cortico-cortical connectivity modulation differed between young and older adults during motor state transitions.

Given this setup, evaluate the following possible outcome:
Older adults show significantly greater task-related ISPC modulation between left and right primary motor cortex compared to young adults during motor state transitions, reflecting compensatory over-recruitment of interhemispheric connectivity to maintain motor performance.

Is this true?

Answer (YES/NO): NO